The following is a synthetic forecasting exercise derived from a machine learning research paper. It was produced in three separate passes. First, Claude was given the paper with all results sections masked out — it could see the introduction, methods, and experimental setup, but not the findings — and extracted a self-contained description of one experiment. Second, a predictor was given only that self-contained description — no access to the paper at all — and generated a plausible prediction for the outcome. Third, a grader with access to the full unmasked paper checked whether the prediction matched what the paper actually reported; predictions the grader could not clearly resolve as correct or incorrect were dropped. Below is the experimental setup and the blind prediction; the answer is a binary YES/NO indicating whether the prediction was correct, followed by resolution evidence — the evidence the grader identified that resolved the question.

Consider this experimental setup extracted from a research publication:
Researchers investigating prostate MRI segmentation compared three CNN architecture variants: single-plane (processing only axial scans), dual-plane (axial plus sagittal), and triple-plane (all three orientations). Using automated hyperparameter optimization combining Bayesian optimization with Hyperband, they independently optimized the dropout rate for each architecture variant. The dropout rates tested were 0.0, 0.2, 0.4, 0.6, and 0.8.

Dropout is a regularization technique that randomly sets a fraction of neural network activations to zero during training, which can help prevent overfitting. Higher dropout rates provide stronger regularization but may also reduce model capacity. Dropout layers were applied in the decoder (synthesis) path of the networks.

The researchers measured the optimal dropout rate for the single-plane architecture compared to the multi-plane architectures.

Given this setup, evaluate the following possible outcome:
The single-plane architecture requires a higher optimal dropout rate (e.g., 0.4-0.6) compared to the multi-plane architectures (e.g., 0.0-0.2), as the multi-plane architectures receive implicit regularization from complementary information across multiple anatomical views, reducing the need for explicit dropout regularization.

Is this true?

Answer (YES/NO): YES